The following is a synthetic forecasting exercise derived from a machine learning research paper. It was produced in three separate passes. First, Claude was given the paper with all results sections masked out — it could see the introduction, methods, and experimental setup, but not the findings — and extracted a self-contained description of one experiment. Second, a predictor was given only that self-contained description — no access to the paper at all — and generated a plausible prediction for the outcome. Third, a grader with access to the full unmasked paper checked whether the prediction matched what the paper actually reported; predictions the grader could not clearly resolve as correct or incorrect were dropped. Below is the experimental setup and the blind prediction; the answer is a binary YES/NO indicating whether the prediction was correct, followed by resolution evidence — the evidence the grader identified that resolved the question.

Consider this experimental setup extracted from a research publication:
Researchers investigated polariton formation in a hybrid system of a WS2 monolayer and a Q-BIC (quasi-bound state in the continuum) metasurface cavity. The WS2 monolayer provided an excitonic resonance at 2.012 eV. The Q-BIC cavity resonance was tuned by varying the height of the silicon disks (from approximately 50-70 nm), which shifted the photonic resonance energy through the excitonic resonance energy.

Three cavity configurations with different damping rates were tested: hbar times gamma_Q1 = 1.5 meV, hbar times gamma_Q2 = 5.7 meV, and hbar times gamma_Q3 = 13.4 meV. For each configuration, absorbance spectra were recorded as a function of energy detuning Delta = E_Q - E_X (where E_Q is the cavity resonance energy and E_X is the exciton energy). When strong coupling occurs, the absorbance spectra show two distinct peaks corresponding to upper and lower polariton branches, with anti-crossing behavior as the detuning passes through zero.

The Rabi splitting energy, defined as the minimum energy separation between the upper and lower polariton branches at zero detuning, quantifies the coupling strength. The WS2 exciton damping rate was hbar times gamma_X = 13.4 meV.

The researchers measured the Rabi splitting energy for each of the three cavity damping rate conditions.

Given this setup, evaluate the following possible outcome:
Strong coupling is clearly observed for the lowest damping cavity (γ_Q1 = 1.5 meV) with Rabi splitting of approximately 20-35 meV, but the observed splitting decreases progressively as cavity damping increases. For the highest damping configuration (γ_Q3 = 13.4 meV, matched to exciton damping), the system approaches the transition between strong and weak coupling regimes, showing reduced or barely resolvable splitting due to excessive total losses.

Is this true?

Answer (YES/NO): NO